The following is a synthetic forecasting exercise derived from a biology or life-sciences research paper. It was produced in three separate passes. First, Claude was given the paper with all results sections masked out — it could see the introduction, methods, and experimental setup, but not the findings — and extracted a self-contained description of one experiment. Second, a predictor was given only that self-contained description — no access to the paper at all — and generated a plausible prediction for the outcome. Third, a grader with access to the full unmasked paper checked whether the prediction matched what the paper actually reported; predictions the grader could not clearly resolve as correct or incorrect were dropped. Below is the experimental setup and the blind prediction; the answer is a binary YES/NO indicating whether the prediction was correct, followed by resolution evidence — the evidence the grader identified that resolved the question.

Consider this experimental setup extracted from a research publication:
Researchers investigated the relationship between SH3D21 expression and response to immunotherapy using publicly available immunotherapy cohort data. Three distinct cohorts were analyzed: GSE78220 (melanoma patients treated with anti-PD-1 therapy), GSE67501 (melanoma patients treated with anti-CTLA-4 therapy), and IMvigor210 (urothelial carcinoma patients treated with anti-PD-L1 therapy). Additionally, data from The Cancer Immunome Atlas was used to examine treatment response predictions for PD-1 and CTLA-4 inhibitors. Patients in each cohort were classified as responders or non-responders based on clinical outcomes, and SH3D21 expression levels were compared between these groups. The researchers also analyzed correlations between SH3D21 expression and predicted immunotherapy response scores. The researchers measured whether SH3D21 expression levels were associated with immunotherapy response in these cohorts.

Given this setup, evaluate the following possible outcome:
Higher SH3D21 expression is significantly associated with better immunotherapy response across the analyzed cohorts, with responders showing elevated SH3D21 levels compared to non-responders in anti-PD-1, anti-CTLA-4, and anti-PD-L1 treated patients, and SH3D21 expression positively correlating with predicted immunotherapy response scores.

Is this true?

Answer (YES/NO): NO